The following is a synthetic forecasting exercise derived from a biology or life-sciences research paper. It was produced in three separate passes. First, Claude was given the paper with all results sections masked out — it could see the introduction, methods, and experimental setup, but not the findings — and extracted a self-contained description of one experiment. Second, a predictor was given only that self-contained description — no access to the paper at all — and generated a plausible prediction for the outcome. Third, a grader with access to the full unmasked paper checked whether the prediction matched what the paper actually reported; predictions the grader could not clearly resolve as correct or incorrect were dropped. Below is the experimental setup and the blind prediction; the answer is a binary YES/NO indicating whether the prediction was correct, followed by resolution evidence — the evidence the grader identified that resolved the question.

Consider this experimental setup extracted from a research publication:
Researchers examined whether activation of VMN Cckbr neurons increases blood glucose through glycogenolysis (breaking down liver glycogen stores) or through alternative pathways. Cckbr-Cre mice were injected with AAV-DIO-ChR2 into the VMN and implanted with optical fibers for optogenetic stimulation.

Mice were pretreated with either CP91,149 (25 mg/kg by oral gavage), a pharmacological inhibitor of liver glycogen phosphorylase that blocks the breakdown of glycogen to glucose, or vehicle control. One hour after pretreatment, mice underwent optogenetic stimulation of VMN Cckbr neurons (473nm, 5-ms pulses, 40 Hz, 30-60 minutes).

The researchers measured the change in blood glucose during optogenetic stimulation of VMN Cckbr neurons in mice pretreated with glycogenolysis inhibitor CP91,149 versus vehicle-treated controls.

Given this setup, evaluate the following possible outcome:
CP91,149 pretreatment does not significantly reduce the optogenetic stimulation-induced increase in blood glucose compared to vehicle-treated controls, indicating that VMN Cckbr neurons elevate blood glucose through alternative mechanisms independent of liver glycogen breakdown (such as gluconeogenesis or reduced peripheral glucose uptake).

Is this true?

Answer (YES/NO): YES